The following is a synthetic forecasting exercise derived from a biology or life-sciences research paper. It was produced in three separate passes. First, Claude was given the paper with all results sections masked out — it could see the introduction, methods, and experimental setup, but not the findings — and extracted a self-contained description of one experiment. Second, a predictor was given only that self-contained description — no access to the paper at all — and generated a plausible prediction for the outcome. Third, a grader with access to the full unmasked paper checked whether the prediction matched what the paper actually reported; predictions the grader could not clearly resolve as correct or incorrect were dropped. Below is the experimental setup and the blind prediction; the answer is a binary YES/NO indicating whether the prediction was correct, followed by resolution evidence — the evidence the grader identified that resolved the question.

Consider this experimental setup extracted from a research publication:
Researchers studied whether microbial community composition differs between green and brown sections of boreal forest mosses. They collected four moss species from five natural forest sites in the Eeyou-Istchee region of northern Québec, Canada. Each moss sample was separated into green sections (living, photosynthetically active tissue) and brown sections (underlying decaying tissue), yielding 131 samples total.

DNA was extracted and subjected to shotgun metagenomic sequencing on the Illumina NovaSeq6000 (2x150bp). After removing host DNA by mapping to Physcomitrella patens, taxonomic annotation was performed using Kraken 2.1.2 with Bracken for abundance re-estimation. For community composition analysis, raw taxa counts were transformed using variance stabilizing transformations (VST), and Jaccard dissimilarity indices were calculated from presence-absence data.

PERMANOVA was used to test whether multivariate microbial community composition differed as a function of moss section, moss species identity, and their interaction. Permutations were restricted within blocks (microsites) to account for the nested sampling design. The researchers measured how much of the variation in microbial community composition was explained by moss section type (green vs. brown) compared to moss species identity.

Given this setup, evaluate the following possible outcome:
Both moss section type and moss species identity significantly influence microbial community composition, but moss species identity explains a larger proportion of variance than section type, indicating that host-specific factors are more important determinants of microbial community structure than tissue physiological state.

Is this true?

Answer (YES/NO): NO